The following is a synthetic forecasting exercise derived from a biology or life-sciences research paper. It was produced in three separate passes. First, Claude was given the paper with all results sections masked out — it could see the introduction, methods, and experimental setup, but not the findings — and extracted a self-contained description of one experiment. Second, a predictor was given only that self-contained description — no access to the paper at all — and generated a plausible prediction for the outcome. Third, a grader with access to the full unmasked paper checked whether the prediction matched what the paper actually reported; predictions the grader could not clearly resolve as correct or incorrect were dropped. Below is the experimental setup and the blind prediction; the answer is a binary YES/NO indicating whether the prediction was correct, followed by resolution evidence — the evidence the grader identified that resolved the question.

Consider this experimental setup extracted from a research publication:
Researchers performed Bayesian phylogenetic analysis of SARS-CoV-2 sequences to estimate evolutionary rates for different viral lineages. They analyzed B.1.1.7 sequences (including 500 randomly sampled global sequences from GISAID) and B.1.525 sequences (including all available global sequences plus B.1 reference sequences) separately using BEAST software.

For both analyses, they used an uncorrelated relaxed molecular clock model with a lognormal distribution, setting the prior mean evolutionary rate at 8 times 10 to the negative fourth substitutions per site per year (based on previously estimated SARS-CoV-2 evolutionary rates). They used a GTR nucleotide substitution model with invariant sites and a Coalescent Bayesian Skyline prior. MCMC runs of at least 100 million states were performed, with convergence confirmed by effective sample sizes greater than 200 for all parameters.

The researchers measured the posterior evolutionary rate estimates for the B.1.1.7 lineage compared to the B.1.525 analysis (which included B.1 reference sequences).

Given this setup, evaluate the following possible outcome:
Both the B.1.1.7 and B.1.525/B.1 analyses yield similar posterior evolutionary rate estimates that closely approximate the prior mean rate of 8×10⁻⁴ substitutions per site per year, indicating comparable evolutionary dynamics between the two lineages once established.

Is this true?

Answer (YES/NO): NO